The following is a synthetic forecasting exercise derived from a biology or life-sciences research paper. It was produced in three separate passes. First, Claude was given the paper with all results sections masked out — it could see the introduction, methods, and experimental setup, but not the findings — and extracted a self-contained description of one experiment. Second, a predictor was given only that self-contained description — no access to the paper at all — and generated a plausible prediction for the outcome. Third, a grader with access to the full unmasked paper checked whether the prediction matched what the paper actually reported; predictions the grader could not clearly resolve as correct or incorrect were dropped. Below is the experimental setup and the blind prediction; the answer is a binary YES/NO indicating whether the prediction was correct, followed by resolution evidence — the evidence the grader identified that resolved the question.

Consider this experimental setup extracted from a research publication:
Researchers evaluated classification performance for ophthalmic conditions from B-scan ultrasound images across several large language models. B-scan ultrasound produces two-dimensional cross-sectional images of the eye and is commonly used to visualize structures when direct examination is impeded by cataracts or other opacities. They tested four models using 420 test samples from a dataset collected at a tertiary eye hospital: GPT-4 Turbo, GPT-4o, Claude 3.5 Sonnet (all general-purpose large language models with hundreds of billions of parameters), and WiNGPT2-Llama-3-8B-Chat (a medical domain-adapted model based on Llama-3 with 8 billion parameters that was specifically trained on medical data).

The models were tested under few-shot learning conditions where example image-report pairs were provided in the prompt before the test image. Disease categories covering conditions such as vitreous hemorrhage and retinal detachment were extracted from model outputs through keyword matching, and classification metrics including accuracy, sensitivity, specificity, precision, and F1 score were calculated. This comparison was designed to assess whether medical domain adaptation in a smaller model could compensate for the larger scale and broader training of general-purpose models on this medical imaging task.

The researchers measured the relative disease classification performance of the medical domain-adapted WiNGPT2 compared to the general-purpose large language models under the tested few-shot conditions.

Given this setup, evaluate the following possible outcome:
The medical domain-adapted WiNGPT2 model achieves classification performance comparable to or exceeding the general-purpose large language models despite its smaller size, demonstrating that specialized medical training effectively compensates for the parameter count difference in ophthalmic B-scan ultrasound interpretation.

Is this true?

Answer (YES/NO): NO